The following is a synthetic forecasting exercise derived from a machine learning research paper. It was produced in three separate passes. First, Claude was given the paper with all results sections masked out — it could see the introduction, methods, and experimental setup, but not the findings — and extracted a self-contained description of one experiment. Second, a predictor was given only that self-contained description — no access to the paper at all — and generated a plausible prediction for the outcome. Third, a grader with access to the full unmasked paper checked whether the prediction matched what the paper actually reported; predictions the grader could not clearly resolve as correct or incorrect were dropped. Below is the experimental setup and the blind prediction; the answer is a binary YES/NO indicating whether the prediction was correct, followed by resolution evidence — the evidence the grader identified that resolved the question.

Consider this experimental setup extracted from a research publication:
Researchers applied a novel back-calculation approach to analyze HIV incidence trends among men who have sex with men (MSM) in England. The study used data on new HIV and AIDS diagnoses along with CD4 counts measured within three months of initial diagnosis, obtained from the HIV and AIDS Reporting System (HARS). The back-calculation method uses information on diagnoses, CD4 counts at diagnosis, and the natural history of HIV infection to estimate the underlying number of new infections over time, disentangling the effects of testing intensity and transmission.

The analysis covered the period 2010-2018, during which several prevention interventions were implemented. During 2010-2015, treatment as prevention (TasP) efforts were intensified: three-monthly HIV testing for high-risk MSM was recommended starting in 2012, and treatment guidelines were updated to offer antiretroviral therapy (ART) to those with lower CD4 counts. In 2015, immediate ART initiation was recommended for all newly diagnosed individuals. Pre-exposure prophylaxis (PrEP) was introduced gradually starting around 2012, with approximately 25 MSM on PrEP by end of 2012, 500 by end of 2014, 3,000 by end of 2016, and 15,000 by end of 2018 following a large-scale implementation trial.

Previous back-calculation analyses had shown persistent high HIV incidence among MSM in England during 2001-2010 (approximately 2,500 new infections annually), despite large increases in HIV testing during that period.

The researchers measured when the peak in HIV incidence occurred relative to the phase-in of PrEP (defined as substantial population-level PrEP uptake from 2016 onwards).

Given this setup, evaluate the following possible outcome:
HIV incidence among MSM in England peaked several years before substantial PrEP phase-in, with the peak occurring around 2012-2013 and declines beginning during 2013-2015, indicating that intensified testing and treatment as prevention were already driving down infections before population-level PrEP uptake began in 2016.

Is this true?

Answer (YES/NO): YES